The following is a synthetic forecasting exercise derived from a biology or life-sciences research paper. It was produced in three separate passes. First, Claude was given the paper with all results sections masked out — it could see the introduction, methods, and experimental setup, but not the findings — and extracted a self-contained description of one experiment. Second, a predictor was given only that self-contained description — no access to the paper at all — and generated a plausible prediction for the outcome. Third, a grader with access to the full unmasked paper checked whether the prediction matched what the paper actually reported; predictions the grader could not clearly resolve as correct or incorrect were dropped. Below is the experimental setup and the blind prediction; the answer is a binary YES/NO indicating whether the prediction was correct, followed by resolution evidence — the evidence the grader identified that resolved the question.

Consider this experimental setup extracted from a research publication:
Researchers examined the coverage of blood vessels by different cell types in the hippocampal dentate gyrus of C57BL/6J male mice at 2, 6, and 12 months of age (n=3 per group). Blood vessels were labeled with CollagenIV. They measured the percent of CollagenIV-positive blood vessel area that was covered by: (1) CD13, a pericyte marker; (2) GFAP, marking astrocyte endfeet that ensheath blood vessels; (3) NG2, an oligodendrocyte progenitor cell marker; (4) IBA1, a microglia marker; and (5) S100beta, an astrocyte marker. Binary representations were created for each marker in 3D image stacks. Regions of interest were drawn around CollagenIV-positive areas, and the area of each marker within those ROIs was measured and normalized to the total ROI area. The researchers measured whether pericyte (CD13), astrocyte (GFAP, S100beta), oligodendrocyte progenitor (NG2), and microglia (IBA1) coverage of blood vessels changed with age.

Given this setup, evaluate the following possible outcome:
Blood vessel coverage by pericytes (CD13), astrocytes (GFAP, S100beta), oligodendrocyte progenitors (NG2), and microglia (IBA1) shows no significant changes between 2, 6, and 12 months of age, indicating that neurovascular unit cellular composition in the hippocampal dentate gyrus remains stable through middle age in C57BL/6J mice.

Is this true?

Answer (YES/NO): NO